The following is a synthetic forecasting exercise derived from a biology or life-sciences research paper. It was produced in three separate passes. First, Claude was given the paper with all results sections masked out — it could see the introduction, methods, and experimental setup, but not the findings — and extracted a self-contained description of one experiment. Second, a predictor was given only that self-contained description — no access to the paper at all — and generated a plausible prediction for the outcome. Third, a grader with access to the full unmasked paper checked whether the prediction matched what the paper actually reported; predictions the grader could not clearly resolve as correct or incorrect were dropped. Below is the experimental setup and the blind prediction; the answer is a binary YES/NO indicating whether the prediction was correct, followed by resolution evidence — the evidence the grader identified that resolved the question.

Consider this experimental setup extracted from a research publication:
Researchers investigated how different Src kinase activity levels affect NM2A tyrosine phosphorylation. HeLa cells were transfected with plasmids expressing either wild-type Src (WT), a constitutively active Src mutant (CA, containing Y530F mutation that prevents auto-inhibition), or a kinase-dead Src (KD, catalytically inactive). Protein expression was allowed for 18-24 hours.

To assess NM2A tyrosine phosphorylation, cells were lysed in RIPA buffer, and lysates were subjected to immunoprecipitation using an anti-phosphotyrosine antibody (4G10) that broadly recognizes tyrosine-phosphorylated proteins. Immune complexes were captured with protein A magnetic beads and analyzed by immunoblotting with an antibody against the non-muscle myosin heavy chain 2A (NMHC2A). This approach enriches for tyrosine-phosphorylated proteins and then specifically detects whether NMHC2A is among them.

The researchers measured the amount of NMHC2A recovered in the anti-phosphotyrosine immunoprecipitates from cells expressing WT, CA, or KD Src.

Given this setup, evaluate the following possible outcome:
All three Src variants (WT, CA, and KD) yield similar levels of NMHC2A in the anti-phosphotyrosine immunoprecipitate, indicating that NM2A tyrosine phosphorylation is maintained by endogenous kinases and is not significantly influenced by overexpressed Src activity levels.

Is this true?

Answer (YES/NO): NO